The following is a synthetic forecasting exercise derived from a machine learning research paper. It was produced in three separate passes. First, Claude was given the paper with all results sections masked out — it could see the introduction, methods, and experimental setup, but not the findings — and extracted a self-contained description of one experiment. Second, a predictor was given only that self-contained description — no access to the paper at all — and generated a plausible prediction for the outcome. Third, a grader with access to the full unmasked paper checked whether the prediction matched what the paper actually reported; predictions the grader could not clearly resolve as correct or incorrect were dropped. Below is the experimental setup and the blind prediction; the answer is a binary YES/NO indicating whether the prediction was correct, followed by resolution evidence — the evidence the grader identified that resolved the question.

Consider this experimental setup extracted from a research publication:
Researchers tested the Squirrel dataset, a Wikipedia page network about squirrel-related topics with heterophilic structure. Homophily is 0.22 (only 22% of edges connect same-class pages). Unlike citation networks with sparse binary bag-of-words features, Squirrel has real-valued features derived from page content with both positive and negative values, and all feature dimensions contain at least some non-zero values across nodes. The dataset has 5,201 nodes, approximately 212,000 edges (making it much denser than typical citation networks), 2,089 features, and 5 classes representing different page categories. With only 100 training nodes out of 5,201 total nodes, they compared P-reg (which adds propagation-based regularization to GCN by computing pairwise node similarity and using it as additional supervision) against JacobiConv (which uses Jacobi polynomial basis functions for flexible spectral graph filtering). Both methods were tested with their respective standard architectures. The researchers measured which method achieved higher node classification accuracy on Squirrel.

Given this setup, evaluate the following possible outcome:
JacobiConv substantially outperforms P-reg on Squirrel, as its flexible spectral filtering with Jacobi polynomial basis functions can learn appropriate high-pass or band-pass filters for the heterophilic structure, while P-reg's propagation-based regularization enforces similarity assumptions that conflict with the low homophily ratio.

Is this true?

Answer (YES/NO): NO